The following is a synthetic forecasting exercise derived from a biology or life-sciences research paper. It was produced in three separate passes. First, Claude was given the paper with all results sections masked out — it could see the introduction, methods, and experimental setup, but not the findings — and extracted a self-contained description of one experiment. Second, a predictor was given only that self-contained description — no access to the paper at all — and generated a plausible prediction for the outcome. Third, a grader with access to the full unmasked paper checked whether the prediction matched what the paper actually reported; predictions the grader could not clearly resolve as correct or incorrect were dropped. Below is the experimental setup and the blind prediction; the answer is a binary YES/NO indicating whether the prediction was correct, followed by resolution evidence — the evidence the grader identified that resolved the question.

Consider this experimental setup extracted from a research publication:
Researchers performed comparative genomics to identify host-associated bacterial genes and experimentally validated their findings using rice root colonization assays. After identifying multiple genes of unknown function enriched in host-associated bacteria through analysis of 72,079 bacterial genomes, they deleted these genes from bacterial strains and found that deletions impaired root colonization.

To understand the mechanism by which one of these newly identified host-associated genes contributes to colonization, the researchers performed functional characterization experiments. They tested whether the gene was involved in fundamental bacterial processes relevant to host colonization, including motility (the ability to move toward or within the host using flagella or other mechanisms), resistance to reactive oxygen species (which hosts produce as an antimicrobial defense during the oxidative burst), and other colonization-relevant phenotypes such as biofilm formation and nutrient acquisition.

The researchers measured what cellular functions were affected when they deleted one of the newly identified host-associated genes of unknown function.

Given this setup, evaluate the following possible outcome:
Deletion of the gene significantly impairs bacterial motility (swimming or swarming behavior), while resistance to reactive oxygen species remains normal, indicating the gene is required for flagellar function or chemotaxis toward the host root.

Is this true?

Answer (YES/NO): NO